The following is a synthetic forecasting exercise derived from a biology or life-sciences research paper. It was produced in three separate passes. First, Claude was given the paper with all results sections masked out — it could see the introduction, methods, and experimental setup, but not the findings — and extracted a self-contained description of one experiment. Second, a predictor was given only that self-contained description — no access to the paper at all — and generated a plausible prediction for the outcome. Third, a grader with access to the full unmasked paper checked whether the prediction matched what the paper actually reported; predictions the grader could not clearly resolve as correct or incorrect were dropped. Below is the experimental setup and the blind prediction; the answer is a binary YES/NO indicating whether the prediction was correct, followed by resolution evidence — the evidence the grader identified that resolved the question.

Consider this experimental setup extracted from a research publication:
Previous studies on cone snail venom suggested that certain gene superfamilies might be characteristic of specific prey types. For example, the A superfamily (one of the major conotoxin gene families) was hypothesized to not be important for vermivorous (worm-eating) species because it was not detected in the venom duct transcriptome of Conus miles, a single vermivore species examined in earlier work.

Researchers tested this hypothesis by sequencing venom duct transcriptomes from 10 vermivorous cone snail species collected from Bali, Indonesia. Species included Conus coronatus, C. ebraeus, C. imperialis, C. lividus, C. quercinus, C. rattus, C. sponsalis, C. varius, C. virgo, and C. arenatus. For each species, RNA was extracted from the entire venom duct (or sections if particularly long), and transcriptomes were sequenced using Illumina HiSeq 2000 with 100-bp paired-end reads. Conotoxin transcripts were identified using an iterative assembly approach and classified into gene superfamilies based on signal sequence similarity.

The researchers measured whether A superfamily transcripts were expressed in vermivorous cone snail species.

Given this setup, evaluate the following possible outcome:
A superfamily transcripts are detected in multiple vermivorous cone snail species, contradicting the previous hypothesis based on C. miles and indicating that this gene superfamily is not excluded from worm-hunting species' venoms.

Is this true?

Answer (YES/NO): YES